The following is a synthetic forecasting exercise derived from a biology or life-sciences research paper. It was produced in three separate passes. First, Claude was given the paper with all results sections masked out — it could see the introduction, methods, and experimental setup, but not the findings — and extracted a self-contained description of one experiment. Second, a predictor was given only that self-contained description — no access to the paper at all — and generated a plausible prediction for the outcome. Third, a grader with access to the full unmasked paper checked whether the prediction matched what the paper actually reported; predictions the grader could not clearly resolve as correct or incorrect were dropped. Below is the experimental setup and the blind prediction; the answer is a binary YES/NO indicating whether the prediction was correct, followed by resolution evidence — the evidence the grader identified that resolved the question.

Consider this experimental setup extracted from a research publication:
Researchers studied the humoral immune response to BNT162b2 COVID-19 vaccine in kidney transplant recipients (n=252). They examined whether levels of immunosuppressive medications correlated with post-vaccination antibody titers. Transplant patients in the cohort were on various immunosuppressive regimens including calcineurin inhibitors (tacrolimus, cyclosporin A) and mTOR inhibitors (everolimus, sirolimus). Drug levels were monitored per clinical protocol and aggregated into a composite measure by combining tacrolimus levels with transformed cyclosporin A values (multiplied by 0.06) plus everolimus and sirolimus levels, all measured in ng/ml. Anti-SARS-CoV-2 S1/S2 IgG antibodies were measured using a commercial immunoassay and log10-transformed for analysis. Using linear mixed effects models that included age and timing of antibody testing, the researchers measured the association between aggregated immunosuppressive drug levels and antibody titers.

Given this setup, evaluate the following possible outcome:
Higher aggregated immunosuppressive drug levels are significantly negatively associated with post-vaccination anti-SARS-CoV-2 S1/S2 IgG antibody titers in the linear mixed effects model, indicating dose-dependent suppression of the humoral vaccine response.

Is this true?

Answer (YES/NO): YES